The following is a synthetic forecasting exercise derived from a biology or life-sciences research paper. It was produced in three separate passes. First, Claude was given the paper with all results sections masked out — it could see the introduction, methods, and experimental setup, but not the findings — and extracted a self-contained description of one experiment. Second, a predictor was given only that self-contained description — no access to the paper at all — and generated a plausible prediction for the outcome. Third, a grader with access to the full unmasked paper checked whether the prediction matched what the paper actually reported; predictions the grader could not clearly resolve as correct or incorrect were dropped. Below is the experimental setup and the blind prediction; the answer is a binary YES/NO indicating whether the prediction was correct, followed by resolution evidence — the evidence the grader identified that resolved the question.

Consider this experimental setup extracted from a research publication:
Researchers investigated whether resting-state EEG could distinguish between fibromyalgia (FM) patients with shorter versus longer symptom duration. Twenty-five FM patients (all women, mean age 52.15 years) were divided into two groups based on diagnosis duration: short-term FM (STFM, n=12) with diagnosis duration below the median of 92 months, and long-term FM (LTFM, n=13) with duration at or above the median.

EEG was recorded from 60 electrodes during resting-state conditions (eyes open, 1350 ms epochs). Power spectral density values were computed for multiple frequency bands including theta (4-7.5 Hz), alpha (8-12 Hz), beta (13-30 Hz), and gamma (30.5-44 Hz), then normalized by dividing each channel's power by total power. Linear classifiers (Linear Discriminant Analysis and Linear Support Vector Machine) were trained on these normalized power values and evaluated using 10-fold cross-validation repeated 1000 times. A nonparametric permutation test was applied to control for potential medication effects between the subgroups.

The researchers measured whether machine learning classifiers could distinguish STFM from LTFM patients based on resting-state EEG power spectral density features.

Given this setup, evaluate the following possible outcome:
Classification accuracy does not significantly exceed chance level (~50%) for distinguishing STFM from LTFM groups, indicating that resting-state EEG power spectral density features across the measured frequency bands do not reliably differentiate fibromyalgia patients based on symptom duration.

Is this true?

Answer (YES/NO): NO